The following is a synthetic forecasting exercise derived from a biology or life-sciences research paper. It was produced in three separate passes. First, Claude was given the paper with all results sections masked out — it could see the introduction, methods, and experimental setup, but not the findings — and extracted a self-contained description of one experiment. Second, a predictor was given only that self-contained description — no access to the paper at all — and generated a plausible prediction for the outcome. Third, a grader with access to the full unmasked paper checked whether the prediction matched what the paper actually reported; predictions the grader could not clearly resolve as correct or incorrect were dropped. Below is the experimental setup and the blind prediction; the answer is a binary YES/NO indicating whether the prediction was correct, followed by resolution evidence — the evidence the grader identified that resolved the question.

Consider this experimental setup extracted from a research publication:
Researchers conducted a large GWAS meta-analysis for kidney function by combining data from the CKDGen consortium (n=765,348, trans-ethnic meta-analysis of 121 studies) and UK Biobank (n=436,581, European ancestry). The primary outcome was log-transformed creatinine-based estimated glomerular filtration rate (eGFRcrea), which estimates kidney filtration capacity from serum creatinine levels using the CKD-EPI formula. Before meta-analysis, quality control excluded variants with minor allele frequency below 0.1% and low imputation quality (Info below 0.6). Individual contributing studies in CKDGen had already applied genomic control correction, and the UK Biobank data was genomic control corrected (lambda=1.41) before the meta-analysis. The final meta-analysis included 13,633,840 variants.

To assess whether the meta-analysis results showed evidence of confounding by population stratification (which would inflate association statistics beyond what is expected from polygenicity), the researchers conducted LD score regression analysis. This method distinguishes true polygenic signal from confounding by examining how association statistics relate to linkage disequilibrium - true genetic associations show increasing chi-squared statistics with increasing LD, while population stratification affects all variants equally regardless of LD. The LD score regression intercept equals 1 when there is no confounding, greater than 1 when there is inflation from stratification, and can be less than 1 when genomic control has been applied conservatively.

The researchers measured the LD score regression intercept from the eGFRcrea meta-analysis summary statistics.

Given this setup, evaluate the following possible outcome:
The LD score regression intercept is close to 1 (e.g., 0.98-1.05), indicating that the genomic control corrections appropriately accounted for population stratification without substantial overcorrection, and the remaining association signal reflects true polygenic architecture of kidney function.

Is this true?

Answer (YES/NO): NO